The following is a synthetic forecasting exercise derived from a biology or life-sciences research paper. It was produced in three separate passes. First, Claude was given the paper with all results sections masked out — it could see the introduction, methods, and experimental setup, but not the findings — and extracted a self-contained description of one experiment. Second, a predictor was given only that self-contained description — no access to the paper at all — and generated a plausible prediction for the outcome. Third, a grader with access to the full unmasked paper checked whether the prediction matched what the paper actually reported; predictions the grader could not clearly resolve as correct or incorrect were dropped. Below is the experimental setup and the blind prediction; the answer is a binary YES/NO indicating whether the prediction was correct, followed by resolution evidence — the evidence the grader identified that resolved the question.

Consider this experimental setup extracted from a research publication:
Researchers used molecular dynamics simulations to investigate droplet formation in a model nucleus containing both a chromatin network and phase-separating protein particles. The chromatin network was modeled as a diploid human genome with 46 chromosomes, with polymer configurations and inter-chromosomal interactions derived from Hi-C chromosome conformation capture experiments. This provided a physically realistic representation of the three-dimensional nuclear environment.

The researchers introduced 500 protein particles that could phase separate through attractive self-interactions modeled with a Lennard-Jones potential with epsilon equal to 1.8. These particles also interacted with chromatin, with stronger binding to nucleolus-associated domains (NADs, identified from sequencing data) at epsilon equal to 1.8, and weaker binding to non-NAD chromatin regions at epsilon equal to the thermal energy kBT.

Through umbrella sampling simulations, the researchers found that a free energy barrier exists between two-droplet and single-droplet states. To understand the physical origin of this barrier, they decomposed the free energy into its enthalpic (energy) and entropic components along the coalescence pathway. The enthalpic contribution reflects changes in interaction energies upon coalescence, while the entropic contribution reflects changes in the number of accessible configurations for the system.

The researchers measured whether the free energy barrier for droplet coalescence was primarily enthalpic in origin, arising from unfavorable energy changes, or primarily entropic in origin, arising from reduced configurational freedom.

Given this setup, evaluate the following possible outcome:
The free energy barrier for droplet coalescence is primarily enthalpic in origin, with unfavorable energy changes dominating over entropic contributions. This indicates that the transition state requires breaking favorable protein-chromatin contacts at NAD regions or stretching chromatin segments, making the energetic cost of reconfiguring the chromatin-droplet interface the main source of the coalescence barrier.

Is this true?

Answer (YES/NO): NO